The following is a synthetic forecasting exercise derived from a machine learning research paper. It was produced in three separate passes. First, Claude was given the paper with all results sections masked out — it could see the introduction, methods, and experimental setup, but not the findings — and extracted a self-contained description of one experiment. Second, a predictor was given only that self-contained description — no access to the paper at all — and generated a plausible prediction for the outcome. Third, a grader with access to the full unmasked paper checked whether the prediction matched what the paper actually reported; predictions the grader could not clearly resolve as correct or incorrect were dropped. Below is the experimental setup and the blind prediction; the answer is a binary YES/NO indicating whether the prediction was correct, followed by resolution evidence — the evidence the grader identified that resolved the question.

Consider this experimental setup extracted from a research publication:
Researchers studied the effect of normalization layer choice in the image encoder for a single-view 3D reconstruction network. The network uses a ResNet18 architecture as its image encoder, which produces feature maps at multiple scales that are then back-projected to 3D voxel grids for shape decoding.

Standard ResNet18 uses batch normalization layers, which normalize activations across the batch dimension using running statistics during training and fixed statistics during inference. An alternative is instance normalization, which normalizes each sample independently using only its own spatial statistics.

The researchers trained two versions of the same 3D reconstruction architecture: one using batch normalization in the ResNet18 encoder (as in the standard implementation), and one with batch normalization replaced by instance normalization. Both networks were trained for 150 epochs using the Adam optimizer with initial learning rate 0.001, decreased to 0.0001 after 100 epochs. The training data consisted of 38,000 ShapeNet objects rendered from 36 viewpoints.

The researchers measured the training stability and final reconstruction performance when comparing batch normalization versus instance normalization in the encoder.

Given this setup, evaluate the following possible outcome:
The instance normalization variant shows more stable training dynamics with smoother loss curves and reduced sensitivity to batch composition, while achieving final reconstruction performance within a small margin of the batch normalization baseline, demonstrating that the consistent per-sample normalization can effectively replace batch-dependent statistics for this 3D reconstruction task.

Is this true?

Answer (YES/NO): NO